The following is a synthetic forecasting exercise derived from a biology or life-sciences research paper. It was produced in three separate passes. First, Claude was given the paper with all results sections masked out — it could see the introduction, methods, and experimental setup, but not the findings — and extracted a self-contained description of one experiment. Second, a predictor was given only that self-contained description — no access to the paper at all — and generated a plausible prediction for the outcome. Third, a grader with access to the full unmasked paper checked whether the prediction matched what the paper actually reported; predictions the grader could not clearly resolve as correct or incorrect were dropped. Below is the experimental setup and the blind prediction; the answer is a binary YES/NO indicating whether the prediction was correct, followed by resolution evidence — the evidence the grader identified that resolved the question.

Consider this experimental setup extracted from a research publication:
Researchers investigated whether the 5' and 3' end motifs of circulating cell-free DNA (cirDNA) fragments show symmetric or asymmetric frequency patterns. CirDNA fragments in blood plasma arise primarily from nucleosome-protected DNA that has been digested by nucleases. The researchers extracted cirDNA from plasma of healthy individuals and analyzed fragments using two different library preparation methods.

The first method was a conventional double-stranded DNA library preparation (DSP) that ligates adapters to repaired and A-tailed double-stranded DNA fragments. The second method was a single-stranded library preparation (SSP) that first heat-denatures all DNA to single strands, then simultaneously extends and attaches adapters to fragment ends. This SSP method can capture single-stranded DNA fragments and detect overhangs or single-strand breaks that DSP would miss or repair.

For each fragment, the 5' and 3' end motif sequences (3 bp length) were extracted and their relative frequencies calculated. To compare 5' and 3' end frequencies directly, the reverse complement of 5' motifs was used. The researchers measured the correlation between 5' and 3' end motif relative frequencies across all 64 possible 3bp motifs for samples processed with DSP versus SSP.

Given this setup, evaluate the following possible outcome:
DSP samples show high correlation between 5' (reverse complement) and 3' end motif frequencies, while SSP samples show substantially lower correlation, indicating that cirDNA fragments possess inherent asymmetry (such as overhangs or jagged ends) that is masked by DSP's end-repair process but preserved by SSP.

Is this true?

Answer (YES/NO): NO